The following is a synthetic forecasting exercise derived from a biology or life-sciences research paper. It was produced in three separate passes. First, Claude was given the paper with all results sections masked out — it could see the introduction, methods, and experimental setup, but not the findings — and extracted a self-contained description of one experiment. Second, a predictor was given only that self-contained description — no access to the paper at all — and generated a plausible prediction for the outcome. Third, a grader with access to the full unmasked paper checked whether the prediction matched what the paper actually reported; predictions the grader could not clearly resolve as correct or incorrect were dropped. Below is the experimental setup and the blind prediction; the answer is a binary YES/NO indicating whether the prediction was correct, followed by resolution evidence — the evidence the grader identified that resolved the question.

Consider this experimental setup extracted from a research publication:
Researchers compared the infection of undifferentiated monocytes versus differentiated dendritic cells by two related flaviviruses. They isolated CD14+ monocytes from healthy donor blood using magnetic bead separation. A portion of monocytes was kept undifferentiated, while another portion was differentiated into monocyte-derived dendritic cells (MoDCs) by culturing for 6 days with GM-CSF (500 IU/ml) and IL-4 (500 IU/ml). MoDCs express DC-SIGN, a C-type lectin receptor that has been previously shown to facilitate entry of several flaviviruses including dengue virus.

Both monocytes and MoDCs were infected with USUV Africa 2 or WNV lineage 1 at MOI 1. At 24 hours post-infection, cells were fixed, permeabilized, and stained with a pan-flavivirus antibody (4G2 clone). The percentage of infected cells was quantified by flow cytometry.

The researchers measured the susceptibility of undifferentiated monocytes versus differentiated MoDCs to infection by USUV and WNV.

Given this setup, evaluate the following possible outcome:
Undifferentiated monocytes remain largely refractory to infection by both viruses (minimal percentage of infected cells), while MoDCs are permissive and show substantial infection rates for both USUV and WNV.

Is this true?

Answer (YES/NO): NO